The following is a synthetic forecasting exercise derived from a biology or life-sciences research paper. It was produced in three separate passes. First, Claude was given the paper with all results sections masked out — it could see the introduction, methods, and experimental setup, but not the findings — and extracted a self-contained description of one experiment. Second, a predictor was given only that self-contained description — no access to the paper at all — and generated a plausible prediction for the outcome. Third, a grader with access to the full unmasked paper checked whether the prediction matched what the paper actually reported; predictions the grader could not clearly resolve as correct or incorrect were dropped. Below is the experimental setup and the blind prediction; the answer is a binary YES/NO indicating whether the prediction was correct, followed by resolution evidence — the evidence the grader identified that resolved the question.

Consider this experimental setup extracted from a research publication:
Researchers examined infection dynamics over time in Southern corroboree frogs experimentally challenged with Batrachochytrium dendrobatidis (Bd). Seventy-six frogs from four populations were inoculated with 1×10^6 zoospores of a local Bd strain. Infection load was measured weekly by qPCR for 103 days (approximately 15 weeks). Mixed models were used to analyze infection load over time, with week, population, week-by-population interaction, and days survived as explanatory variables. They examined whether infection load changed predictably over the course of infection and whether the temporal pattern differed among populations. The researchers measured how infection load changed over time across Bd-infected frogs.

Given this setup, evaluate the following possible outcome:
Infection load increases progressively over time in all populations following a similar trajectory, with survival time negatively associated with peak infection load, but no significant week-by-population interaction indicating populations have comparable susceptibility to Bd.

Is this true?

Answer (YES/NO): NO